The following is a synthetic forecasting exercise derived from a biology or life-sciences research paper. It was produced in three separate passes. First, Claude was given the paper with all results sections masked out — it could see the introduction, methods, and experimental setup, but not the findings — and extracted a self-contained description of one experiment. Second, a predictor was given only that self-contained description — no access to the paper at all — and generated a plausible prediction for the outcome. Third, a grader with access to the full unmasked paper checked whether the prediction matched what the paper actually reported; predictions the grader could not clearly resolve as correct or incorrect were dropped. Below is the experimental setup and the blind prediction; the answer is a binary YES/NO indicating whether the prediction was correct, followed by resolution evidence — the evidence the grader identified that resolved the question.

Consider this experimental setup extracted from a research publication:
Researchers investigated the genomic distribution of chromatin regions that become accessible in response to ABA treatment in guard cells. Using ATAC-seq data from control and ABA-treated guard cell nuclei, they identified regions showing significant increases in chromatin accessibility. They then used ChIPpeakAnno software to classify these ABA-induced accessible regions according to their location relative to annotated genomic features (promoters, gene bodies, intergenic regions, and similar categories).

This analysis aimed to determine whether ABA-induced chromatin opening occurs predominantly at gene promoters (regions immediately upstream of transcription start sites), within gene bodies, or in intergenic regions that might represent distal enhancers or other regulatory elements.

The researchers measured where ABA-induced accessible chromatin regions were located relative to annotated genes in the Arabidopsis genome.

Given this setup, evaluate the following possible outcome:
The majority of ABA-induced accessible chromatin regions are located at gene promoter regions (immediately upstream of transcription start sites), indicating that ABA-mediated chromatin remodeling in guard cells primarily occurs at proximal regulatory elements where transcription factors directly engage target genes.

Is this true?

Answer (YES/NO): NO